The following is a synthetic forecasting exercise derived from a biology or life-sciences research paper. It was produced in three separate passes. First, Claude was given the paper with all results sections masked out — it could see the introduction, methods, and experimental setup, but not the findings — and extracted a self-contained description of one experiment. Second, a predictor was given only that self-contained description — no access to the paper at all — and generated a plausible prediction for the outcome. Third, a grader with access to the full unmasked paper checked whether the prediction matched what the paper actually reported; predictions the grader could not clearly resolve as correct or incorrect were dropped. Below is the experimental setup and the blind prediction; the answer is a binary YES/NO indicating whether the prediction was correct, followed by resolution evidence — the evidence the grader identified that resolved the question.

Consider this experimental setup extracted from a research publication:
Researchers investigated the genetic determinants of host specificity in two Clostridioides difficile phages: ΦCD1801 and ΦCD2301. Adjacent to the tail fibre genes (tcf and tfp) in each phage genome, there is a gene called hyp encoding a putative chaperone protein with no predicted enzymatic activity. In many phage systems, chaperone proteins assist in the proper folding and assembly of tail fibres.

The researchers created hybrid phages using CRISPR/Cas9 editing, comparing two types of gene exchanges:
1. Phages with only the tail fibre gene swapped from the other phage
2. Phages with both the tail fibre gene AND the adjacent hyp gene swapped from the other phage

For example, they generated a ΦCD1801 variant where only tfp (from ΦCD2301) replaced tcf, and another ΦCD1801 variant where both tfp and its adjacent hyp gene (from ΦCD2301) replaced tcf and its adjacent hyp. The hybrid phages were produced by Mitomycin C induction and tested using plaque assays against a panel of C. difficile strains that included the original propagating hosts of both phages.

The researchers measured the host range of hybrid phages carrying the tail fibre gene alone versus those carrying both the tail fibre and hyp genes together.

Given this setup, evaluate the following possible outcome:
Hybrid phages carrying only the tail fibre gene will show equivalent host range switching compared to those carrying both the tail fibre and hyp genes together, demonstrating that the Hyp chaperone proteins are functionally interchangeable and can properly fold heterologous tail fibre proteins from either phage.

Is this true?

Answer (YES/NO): NO